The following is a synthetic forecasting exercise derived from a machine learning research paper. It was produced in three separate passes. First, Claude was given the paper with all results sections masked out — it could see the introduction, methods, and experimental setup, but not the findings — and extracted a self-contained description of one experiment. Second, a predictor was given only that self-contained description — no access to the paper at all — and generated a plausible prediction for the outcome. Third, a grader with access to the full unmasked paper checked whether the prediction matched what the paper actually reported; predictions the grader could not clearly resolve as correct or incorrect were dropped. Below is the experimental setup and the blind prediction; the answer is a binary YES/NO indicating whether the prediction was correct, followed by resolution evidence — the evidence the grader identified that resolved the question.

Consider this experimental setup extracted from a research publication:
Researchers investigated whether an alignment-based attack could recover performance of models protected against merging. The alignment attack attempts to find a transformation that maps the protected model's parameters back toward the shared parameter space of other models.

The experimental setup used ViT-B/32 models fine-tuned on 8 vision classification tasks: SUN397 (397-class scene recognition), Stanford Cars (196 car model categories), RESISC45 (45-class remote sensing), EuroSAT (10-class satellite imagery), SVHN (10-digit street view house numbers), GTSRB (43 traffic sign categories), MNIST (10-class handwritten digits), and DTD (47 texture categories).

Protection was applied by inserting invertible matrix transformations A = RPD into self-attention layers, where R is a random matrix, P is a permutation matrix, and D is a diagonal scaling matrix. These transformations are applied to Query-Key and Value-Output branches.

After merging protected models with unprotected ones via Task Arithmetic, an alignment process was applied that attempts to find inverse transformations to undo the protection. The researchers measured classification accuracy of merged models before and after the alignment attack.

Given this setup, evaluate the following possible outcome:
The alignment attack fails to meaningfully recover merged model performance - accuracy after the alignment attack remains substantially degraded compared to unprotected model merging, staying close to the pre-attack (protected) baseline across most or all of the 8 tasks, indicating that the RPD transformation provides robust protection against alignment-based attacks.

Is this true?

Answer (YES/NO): YES